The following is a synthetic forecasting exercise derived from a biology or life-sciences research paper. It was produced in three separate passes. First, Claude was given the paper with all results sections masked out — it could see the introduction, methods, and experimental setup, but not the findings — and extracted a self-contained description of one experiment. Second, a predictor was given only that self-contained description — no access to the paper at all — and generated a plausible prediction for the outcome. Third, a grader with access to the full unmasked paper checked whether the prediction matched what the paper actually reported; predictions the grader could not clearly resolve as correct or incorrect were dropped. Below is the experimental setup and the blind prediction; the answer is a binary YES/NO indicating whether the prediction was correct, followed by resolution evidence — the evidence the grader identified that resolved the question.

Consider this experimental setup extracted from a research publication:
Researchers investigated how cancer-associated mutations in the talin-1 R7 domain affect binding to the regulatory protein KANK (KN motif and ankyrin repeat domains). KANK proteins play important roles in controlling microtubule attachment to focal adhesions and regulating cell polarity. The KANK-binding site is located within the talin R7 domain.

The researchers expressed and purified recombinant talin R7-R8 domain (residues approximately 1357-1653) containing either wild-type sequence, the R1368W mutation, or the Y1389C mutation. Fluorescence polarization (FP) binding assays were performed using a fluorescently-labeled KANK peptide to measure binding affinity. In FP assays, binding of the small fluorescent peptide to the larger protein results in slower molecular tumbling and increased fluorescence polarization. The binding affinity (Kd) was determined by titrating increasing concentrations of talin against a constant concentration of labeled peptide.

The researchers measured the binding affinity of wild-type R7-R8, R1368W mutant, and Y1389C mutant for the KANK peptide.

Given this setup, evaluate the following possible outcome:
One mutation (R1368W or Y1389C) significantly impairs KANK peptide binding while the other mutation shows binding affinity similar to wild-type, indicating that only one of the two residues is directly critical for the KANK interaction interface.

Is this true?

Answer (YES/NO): NO